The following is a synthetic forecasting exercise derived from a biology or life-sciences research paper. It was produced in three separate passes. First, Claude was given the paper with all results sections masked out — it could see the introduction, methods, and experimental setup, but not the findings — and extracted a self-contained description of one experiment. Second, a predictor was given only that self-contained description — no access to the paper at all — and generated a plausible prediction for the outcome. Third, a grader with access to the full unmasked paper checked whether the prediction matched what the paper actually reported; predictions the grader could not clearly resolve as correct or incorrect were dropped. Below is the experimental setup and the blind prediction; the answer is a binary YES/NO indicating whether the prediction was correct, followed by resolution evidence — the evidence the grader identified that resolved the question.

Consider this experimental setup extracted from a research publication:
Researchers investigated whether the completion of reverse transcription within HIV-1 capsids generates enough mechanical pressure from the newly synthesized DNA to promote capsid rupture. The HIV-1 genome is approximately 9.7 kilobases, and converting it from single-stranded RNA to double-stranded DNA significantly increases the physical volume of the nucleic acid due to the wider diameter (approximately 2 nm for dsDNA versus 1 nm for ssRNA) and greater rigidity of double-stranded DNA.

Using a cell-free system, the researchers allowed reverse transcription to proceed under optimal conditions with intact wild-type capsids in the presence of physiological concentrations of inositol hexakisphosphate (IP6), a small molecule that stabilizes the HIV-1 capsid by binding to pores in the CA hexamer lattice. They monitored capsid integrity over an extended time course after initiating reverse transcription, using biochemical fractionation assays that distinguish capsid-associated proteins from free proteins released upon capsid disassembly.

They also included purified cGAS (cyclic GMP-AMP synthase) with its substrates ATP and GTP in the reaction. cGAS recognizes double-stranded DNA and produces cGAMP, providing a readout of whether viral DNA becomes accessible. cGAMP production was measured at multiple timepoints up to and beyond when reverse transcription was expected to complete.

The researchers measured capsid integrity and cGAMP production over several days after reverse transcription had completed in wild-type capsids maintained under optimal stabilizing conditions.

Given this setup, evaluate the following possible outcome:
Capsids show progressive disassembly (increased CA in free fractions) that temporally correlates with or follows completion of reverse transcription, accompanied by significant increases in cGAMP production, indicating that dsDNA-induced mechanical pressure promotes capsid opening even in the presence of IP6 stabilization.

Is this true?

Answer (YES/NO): NO